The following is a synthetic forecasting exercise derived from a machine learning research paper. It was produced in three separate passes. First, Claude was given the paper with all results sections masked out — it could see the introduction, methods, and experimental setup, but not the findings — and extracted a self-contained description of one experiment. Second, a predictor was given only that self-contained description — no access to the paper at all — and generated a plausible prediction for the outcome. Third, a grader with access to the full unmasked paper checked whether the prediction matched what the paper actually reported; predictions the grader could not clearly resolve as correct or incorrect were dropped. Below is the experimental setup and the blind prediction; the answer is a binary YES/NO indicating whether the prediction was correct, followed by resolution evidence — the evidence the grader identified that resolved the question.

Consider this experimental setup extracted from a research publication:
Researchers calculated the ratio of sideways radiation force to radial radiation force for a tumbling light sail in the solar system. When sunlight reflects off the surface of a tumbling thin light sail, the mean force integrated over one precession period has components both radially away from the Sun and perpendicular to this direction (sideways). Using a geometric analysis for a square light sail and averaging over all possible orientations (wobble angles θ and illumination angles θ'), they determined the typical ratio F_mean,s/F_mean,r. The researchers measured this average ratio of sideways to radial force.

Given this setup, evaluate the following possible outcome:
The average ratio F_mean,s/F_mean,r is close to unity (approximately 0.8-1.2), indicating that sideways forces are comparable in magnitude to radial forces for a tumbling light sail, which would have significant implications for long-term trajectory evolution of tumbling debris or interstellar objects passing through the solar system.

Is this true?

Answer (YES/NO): NO